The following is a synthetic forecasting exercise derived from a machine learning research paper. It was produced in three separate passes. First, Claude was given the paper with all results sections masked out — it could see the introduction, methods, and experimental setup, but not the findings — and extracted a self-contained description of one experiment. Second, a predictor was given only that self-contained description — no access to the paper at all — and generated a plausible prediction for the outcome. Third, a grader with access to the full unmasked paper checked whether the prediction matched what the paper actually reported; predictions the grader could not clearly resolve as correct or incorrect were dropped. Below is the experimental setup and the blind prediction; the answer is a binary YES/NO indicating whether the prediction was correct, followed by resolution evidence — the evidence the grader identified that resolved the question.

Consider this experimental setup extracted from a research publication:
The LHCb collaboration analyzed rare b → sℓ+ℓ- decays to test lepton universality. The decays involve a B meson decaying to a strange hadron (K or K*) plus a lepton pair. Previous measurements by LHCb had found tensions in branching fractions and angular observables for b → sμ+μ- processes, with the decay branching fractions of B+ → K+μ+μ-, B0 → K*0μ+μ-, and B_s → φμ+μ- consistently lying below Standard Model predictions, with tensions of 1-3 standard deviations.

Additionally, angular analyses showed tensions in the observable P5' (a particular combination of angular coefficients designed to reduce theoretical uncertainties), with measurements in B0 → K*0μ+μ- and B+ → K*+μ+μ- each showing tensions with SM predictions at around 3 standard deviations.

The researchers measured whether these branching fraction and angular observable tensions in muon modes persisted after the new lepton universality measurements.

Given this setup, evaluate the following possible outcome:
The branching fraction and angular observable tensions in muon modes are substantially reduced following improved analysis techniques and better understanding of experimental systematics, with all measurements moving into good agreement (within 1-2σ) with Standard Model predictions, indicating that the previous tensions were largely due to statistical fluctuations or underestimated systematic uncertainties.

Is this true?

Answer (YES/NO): NO